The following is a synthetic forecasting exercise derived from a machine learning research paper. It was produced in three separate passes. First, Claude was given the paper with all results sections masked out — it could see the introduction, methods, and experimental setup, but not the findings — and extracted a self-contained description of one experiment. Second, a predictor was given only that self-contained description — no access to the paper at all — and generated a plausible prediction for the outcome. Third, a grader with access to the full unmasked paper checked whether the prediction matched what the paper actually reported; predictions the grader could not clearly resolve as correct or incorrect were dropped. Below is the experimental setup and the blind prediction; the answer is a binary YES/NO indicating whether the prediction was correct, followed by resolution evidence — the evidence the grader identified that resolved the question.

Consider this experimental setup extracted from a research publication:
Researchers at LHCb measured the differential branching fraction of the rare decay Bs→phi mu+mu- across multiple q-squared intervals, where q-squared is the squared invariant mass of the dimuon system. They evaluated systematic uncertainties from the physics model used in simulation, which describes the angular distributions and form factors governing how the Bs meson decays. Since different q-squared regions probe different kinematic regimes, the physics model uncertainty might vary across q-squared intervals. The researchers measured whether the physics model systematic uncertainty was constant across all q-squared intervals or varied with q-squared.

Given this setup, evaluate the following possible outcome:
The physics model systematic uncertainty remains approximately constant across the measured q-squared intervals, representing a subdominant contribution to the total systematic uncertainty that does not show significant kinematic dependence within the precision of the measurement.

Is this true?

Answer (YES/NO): NO